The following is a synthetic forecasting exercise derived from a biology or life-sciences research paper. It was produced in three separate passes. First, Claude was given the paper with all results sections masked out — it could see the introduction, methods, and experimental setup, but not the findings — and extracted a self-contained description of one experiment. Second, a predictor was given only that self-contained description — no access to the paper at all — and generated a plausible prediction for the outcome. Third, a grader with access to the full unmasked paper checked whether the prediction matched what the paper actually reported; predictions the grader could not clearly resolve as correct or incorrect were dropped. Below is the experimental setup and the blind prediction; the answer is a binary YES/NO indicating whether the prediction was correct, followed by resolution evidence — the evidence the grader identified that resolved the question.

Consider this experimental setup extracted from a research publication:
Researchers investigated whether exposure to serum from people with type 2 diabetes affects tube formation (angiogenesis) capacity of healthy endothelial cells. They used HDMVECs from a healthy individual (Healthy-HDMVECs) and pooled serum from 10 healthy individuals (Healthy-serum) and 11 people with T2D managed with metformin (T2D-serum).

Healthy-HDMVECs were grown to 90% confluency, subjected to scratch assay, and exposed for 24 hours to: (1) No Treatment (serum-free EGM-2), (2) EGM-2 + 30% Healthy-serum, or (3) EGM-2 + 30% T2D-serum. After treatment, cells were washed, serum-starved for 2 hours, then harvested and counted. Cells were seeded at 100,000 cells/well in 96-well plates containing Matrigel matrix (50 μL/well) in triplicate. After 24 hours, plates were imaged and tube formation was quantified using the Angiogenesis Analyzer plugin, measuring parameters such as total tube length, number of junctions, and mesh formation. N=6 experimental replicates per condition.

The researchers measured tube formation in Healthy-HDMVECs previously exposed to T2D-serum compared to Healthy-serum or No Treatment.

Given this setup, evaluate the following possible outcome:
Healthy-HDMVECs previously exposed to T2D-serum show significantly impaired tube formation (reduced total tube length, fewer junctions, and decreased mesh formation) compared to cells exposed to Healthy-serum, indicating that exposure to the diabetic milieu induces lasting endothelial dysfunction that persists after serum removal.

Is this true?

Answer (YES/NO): NO